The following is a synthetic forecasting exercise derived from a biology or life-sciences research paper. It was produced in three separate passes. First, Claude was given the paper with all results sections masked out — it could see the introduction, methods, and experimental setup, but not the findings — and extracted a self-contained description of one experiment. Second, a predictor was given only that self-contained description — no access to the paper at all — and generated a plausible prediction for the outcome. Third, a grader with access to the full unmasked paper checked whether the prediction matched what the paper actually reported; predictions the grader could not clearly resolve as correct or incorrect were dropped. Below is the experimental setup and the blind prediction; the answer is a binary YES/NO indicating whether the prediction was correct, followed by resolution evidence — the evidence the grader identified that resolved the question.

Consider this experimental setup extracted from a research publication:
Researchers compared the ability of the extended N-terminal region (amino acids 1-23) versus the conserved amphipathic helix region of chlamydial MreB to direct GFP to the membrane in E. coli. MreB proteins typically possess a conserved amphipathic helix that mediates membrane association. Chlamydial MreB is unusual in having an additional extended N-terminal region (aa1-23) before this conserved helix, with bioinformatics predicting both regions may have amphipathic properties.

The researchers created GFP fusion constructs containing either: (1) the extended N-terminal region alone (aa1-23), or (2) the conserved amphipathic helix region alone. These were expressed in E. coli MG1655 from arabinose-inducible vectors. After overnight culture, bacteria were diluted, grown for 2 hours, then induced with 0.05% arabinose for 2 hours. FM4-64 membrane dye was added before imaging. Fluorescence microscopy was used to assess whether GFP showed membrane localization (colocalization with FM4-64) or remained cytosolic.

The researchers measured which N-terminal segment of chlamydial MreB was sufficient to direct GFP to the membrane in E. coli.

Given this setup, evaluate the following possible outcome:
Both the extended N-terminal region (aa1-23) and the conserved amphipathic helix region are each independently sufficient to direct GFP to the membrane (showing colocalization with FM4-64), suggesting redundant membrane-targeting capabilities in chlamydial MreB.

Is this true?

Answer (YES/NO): NO